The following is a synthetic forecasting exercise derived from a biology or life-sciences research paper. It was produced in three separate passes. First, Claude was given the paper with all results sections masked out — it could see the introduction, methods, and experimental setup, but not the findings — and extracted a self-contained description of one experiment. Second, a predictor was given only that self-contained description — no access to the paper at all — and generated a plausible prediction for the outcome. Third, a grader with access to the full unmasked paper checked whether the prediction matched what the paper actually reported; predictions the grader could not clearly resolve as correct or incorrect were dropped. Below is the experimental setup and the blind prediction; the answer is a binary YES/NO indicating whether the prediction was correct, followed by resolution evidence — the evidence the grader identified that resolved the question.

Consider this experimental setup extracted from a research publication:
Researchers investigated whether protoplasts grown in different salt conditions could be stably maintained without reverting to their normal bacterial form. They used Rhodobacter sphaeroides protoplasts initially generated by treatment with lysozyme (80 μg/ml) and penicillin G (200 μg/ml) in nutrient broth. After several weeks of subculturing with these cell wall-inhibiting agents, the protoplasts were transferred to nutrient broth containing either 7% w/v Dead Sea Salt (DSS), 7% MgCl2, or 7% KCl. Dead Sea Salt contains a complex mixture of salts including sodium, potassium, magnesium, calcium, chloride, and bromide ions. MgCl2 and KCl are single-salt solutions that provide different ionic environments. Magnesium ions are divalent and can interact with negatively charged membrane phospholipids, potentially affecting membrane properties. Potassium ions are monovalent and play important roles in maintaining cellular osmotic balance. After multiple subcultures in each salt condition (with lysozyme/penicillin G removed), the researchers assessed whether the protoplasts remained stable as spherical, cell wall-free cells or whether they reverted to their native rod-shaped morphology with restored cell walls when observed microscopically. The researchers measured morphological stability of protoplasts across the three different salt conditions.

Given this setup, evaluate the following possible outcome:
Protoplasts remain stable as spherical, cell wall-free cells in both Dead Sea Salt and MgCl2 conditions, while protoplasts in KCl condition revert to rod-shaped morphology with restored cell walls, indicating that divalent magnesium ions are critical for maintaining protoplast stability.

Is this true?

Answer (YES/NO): NO